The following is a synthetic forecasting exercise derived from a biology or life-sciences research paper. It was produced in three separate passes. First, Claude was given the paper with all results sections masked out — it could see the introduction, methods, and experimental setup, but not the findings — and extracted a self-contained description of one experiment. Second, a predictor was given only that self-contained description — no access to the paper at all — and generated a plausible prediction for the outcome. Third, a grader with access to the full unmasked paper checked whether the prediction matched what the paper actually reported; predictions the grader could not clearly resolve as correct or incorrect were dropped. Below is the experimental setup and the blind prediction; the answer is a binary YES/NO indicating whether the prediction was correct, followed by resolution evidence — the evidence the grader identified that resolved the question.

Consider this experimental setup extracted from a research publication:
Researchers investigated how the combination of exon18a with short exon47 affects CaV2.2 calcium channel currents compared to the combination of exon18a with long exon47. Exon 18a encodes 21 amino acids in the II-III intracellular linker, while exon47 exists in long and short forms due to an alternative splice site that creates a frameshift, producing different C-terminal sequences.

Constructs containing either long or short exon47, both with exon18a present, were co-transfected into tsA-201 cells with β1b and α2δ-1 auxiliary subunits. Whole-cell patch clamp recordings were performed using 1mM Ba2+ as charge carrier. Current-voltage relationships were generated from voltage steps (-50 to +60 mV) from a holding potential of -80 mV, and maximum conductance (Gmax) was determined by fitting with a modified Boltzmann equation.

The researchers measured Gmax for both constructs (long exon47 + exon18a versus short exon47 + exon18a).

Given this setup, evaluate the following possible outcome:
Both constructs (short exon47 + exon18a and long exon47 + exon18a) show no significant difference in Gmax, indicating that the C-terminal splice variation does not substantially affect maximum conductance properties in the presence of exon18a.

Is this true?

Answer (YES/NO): NO